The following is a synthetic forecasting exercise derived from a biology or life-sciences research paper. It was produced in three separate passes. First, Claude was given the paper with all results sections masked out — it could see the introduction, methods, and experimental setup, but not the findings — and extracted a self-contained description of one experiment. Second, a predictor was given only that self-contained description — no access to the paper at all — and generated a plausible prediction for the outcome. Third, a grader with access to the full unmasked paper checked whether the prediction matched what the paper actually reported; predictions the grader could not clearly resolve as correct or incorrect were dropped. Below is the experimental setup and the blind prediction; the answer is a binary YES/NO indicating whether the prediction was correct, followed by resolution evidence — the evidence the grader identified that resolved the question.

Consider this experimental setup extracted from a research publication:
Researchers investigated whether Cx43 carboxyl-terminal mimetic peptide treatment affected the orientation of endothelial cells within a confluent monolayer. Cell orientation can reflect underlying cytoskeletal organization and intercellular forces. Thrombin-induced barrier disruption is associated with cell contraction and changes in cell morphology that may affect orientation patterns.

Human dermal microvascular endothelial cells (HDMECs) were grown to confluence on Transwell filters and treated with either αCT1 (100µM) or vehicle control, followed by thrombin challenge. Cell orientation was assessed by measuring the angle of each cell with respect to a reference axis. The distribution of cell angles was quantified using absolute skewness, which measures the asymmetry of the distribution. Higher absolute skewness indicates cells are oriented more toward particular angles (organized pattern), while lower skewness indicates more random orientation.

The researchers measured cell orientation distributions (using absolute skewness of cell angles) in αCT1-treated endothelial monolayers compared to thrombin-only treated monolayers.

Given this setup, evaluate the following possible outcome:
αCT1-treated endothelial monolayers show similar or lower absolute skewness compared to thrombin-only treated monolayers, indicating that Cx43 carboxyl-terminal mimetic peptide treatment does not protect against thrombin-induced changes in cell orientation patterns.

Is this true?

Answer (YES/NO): NO